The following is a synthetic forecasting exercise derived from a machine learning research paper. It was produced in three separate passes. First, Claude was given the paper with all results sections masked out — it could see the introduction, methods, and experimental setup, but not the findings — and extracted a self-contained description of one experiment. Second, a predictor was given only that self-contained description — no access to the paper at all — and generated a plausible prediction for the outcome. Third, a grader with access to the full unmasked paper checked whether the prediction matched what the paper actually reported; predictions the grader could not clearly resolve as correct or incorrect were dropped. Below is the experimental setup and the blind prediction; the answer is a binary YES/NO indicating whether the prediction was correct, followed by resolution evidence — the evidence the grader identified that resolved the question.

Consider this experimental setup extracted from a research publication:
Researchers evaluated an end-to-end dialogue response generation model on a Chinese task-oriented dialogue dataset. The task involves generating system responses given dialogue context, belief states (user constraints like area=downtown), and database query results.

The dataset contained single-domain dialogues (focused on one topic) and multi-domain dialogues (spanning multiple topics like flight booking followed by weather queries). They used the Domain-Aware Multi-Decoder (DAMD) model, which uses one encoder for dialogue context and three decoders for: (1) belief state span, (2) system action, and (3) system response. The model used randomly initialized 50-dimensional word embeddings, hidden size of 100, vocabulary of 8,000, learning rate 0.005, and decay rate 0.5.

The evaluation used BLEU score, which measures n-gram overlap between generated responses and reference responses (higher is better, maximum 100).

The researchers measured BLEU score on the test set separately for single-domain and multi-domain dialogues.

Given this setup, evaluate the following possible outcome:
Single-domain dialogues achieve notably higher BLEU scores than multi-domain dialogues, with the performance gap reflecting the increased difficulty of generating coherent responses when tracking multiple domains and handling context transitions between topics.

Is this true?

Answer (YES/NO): YES